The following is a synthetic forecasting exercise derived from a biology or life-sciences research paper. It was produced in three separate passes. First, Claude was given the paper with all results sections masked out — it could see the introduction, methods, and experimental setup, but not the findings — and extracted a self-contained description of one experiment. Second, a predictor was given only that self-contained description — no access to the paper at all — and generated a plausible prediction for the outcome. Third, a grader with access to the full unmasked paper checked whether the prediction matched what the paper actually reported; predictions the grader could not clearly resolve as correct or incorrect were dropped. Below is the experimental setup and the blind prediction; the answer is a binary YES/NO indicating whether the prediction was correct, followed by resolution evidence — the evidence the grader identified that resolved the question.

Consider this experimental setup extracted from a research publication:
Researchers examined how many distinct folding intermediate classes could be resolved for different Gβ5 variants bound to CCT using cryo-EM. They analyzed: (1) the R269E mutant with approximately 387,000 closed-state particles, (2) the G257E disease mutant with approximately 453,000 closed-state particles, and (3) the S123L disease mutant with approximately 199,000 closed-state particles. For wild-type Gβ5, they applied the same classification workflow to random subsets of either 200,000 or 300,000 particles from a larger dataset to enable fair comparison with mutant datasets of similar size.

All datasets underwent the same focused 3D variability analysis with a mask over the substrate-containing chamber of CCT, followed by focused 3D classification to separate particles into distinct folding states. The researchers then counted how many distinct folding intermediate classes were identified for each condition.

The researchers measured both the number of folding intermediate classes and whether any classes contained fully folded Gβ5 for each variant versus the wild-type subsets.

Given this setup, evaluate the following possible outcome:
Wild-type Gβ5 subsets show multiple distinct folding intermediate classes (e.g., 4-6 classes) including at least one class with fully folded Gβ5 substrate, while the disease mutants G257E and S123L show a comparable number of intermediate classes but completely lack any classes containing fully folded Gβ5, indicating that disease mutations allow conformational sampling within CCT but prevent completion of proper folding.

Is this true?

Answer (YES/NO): NO